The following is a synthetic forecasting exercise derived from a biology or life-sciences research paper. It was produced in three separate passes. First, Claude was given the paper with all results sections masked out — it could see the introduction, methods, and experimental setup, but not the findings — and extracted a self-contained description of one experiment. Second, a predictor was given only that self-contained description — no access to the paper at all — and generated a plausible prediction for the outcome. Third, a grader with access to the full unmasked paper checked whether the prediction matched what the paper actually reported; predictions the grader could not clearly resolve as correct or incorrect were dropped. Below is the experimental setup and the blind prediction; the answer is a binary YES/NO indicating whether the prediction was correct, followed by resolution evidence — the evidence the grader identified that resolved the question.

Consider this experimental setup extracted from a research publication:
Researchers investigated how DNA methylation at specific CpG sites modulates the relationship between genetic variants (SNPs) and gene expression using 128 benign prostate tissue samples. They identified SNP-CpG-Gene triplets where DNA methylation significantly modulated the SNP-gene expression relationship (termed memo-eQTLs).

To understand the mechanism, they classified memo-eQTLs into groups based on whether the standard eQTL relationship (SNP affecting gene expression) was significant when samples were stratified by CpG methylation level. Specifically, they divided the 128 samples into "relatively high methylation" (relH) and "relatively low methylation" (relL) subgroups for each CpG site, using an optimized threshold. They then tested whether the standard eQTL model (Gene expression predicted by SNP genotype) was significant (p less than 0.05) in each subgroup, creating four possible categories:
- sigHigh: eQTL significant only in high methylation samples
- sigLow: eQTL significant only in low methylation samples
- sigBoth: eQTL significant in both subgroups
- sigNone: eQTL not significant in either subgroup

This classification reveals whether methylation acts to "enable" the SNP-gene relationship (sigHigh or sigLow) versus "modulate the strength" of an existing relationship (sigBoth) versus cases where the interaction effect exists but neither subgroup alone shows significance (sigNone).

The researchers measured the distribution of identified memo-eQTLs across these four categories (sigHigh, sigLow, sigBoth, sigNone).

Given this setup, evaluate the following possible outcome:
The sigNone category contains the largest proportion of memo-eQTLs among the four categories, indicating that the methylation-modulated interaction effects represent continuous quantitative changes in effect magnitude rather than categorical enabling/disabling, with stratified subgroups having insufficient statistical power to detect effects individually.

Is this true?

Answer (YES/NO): NO